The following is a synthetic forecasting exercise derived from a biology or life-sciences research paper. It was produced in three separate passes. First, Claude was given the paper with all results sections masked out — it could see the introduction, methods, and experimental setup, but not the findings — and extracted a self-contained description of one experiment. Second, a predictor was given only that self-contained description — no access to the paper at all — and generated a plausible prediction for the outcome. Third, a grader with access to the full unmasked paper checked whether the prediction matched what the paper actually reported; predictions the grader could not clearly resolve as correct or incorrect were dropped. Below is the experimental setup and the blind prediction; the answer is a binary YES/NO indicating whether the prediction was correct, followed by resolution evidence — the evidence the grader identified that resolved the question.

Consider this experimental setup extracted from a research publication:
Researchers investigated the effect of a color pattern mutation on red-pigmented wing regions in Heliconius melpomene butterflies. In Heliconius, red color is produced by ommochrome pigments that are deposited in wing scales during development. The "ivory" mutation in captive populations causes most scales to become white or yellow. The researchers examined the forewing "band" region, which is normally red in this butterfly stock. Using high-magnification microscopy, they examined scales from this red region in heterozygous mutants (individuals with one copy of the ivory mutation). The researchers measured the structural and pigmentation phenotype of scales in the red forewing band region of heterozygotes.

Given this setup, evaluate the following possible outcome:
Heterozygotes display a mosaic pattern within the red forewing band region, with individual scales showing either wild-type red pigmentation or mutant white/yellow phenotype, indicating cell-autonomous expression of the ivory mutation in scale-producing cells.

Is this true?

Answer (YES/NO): NO